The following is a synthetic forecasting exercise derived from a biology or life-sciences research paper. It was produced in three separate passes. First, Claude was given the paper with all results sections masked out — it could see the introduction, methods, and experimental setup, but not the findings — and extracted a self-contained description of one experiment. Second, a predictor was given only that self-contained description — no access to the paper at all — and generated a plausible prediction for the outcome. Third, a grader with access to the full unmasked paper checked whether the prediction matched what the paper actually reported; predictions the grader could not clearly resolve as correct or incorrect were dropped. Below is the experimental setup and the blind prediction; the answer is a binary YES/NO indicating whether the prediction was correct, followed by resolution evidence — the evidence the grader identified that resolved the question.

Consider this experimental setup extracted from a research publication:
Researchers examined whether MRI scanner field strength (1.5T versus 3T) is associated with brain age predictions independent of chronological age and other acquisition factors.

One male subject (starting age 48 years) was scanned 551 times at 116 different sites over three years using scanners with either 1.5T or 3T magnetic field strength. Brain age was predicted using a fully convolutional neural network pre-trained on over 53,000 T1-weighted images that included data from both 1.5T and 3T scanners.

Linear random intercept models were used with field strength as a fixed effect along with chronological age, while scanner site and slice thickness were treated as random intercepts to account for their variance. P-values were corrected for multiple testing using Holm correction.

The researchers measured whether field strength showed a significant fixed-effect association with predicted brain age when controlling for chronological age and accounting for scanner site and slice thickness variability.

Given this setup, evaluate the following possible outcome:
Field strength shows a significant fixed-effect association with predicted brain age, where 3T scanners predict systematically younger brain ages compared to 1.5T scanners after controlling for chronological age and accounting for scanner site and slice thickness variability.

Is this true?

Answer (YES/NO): YES